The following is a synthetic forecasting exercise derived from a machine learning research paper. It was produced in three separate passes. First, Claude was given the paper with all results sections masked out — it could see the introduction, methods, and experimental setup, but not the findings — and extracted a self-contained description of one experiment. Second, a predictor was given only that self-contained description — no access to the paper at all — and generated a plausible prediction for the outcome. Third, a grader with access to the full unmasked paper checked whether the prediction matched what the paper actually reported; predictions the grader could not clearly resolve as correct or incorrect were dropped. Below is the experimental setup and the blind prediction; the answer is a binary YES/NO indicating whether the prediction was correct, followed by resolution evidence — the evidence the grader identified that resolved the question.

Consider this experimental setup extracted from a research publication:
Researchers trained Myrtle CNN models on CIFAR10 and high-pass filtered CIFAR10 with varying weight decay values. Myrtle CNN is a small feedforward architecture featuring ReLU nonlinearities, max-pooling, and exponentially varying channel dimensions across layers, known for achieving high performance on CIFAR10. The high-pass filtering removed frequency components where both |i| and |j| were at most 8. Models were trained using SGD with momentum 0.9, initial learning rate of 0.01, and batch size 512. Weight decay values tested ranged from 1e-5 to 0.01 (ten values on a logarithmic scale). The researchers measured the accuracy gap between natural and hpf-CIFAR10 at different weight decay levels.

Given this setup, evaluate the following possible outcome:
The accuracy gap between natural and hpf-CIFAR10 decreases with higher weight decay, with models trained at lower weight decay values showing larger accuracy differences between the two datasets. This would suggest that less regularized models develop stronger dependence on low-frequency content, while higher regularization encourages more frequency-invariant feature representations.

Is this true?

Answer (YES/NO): NO